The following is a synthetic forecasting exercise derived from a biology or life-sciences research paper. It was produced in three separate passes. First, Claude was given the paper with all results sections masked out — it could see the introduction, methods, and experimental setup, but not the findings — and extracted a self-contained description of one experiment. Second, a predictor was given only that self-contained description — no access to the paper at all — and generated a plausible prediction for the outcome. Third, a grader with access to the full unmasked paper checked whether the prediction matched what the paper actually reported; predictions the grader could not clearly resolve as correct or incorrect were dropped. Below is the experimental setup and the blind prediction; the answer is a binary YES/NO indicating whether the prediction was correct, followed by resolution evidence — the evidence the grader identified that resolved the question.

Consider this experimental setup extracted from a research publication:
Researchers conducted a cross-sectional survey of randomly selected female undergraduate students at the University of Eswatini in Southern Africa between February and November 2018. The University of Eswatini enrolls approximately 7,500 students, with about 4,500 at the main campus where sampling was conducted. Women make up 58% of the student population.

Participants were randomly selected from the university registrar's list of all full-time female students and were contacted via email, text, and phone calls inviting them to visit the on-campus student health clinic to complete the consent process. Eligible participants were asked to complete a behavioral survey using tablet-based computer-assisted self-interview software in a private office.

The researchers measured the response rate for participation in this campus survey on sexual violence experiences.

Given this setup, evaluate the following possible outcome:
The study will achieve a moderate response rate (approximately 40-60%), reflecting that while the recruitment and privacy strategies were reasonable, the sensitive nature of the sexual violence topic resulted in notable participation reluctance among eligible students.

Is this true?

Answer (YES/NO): YES